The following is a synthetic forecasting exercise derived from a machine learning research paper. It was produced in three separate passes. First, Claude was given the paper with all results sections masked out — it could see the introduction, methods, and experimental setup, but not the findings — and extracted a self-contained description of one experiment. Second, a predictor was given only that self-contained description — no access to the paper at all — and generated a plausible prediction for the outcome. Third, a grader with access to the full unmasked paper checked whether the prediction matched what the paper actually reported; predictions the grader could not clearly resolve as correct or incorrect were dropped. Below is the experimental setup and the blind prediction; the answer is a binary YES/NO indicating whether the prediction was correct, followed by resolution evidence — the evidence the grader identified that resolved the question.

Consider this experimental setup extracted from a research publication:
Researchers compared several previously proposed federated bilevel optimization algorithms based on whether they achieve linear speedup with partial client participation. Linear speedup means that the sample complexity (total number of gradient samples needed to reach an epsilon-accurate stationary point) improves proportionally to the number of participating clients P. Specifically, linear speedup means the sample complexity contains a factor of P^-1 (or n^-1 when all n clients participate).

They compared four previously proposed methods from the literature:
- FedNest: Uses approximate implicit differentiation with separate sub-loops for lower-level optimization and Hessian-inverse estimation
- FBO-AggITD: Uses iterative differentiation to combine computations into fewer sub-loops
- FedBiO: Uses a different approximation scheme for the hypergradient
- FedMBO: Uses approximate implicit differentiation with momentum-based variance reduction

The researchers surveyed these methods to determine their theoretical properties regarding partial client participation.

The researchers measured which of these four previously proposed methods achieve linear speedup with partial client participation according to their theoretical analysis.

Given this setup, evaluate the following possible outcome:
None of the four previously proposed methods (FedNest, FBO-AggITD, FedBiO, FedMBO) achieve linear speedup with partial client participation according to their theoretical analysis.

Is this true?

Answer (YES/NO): NO